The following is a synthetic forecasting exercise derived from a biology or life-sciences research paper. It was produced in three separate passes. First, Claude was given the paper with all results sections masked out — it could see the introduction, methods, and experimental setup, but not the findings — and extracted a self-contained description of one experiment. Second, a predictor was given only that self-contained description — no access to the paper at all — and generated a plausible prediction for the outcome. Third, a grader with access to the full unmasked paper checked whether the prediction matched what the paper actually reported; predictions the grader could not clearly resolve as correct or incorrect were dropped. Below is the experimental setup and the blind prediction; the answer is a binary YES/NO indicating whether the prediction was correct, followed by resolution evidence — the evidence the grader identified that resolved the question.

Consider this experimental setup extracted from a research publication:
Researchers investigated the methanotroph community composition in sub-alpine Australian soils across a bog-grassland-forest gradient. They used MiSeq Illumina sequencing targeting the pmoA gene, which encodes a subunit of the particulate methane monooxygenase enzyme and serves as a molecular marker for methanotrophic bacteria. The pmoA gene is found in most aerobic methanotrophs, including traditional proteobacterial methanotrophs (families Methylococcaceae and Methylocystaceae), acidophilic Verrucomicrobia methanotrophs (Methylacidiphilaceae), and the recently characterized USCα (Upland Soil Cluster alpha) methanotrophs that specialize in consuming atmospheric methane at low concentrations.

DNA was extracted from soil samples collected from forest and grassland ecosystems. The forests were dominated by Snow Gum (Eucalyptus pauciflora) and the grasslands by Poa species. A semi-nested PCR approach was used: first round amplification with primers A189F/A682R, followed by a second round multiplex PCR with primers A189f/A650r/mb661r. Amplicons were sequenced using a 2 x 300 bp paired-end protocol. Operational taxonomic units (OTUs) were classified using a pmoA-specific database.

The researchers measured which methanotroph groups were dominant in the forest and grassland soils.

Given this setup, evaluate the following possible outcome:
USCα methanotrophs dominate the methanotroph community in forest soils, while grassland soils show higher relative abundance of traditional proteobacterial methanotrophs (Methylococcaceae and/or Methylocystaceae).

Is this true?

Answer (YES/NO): NO